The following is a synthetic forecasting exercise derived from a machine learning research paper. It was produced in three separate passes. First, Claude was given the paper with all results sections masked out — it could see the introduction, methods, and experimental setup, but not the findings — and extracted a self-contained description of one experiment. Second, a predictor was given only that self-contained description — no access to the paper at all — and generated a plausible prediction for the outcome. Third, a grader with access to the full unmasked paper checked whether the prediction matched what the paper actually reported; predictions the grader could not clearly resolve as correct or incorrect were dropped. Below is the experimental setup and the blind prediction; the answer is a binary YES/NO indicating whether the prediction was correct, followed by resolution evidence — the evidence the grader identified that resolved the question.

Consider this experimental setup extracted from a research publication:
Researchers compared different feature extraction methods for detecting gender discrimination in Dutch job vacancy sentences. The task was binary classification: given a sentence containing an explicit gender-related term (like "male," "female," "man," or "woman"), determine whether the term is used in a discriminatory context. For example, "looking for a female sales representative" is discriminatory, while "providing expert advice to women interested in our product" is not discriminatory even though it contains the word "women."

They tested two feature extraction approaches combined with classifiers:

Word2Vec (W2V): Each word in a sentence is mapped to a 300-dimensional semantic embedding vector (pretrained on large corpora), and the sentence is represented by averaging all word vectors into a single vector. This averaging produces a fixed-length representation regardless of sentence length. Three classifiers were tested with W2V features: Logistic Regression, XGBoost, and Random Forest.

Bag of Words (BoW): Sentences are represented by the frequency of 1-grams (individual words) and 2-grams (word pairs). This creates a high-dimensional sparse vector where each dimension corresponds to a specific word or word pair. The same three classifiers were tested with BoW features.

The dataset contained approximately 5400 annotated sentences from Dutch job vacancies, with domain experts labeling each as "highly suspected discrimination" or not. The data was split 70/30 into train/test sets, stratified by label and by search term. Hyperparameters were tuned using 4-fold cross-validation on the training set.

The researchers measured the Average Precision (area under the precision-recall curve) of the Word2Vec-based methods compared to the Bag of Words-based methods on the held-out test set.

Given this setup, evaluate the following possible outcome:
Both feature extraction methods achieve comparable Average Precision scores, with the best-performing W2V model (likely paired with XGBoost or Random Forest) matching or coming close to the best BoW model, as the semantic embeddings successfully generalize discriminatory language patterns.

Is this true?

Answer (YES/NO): NO